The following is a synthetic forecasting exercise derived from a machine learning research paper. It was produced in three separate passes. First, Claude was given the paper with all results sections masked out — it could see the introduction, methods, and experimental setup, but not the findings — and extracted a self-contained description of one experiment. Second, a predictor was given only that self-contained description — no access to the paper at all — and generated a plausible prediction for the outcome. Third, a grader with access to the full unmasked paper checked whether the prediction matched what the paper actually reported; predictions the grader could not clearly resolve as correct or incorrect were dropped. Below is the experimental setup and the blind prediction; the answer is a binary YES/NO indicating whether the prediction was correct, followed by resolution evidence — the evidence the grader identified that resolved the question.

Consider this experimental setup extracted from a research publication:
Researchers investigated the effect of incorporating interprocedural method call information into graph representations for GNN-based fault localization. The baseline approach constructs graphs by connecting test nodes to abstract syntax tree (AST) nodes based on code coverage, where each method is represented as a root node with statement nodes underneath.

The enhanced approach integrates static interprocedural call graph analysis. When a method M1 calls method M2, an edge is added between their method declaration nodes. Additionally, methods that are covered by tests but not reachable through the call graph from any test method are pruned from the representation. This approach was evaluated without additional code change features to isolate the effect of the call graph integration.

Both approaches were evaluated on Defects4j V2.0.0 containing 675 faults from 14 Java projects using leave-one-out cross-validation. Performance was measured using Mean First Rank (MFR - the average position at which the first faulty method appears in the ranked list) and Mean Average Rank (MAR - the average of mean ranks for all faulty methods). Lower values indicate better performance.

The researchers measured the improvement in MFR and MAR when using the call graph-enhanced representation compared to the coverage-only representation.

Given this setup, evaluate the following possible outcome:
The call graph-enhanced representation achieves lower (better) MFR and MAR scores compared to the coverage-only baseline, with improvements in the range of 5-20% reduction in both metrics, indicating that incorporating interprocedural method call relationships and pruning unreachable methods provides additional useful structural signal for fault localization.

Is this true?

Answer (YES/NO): NO